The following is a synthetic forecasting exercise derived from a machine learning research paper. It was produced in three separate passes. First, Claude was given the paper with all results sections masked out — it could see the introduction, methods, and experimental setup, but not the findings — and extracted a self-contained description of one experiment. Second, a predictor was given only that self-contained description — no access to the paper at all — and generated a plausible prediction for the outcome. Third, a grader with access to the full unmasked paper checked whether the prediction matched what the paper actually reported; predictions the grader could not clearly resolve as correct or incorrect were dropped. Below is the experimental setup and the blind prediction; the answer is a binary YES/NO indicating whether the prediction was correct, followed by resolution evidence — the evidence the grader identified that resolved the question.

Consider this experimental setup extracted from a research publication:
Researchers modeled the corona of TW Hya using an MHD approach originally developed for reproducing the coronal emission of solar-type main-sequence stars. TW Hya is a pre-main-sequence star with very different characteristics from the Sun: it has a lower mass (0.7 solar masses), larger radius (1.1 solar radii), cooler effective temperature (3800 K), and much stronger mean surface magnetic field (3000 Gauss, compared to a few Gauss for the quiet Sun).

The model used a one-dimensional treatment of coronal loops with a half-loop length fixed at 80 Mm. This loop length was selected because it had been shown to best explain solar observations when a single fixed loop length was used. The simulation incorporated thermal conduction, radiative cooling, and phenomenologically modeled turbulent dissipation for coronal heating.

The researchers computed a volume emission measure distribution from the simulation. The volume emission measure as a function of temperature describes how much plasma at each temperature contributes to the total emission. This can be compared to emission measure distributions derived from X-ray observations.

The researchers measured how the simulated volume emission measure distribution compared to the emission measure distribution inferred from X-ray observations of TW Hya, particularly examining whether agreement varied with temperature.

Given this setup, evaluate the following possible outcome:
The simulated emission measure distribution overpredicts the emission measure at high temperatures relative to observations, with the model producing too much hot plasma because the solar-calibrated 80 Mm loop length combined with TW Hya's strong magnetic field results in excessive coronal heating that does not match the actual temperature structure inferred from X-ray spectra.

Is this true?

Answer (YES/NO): NO